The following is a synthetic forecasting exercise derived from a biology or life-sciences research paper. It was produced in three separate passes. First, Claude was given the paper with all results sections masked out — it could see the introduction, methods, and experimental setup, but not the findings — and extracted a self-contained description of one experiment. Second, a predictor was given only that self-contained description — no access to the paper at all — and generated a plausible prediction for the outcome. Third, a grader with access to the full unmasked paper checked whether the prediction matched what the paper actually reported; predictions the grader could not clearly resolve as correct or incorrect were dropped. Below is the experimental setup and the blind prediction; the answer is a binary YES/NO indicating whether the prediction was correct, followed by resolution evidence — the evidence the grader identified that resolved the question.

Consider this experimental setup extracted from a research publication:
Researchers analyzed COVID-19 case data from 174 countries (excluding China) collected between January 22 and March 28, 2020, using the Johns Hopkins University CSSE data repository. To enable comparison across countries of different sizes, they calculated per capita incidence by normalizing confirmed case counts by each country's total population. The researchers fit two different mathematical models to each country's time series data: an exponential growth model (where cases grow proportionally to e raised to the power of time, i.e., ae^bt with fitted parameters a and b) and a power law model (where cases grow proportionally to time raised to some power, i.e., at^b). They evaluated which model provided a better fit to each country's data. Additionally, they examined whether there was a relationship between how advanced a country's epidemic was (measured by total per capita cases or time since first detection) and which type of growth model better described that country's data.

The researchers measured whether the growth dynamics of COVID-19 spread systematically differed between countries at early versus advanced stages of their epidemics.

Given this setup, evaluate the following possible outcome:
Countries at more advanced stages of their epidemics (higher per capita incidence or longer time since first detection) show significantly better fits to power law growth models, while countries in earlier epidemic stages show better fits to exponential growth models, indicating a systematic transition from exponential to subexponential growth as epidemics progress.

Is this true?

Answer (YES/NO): YES